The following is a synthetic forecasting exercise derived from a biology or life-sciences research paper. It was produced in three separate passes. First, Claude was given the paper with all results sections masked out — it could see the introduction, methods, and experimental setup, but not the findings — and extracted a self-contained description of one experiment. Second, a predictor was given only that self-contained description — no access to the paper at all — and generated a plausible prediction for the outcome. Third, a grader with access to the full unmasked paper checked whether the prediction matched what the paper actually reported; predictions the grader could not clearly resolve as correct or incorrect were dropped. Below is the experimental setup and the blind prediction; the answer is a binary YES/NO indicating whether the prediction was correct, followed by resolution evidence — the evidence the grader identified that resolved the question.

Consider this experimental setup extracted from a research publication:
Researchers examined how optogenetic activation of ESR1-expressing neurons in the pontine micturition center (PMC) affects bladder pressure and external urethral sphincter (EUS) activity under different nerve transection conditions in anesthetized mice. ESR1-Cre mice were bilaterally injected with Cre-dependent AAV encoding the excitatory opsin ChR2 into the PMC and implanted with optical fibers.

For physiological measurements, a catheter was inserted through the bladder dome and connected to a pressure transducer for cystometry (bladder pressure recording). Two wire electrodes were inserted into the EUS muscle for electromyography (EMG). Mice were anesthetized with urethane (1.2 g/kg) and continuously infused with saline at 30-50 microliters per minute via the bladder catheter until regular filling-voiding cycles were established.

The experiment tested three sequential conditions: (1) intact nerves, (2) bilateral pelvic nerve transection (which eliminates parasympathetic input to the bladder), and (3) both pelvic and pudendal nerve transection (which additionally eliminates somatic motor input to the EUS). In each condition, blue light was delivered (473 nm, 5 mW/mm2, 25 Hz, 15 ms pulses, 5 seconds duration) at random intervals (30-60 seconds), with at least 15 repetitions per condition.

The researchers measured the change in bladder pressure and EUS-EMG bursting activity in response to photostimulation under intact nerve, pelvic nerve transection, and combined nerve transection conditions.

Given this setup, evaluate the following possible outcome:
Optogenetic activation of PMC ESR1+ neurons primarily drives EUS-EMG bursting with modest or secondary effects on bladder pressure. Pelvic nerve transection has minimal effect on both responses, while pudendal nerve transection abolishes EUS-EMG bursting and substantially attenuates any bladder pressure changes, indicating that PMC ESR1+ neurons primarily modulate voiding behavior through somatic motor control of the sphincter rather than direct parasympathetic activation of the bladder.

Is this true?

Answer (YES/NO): NO